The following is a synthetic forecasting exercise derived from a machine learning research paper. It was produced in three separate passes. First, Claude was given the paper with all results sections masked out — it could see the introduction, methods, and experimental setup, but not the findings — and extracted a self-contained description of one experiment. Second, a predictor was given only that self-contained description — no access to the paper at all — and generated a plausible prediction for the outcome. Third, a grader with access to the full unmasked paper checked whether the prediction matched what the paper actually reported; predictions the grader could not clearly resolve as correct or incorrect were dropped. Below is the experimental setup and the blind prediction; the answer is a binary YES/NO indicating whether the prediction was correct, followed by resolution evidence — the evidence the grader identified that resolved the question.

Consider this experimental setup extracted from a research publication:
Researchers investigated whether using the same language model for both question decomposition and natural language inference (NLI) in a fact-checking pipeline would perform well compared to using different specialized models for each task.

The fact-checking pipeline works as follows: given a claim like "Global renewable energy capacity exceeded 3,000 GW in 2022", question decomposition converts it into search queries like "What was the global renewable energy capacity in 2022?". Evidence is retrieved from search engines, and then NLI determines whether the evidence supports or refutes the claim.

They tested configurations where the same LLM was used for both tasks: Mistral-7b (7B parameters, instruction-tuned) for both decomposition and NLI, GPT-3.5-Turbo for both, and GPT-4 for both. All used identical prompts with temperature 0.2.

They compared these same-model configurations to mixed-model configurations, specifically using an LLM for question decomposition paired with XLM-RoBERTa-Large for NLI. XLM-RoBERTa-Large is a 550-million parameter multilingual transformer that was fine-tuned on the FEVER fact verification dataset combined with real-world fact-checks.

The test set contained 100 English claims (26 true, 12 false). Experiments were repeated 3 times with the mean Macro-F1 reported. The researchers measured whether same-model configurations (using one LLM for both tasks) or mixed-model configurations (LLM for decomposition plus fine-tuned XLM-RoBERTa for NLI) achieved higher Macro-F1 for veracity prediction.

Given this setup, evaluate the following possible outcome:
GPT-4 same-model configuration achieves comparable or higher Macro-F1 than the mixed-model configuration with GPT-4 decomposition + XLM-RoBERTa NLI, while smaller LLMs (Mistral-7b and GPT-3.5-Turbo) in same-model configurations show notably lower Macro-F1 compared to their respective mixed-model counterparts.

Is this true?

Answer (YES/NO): NO